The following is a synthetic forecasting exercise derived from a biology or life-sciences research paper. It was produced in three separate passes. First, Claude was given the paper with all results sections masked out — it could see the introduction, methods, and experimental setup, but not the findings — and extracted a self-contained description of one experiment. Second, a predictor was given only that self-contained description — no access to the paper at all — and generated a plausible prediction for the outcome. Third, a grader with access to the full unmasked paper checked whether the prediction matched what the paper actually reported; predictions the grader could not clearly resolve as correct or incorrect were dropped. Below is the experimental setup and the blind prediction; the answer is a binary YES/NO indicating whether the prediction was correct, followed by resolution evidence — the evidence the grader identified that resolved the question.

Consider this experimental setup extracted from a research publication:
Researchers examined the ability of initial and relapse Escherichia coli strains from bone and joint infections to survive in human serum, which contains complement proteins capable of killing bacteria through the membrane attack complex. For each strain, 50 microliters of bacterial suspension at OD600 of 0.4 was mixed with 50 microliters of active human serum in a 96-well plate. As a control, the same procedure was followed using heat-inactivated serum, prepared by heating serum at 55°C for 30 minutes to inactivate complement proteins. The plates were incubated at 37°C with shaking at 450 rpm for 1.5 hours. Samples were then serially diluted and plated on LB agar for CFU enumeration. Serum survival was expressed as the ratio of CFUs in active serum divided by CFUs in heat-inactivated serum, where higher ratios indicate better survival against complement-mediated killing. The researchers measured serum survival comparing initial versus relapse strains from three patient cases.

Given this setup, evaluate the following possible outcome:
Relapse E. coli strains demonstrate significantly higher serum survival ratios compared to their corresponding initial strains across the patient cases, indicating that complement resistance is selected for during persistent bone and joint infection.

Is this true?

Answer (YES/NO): NO